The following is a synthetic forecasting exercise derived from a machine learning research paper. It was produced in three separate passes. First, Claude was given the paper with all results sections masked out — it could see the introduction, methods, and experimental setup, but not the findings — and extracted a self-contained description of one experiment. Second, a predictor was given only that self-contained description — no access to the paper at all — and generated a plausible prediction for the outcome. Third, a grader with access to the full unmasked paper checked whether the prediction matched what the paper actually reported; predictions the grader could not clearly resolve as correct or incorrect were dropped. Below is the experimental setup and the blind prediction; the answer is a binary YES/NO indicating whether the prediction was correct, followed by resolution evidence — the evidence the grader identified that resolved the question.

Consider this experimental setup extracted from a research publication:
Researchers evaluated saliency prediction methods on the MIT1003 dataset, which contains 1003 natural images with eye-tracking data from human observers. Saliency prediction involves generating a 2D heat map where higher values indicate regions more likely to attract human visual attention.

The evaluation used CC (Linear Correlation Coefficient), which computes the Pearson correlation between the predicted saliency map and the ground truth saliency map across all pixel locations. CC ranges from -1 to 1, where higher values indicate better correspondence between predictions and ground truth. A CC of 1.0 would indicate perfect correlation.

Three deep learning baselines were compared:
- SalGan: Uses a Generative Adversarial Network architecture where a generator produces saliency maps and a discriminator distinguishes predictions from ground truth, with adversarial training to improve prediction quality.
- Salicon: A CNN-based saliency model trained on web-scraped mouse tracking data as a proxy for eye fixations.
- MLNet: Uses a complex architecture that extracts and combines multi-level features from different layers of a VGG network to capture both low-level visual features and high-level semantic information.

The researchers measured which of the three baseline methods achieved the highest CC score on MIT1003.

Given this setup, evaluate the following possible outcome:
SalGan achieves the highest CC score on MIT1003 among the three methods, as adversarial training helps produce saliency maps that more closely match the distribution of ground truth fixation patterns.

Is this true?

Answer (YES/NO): NO